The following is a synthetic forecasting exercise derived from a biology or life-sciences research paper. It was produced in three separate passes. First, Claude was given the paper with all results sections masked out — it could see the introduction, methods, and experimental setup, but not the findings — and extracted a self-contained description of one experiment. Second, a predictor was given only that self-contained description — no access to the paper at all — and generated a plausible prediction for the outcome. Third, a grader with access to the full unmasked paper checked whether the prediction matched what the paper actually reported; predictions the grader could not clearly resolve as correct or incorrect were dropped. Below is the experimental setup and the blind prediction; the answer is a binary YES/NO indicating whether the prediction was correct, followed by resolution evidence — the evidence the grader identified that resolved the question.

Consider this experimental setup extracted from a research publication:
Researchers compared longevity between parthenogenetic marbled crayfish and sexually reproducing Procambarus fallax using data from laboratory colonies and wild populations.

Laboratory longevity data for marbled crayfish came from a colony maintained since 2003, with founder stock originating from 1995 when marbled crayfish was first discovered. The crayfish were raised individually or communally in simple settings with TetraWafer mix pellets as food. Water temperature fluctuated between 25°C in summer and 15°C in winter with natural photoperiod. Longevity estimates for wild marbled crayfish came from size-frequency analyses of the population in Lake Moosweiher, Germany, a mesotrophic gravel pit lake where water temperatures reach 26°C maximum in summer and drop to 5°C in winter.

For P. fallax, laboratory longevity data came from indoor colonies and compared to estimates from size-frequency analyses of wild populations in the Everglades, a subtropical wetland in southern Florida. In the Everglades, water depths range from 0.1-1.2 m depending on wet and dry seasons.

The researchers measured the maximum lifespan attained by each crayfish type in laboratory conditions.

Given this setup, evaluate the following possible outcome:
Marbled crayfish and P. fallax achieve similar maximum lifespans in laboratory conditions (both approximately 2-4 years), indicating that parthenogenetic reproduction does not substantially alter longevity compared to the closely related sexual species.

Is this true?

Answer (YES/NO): NO